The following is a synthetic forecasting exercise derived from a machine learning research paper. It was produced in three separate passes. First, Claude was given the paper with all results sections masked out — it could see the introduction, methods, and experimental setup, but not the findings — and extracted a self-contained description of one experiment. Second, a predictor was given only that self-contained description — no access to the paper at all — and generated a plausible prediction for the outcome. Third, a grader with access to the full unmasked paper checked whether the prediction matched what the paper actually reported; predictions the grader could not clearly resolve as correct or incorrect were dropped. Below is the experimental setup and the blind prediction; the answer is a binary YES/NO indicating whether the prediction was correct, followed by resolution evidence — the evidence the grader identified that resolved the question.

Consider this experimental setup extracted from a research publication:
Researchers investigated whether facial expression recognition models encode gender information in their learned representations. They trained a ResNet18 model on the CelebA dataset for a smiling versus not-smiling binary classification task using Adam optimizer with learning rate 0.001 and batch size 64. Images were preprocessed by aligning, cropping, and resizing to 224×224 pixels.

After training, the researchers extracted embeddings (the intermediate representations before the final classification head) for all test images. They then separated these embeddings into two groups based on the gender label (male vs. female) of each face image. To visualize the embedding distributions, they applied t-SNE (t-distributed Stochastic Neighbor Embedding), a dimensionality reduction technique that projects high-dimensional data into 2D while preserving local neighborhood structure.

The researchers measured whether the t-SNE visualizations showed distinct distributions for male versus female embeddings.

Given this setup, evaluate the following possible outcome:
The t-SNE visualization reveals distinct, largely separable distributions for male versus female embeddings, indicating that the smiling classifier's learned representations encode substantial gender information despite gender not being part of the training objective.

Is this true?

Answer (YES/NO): YES